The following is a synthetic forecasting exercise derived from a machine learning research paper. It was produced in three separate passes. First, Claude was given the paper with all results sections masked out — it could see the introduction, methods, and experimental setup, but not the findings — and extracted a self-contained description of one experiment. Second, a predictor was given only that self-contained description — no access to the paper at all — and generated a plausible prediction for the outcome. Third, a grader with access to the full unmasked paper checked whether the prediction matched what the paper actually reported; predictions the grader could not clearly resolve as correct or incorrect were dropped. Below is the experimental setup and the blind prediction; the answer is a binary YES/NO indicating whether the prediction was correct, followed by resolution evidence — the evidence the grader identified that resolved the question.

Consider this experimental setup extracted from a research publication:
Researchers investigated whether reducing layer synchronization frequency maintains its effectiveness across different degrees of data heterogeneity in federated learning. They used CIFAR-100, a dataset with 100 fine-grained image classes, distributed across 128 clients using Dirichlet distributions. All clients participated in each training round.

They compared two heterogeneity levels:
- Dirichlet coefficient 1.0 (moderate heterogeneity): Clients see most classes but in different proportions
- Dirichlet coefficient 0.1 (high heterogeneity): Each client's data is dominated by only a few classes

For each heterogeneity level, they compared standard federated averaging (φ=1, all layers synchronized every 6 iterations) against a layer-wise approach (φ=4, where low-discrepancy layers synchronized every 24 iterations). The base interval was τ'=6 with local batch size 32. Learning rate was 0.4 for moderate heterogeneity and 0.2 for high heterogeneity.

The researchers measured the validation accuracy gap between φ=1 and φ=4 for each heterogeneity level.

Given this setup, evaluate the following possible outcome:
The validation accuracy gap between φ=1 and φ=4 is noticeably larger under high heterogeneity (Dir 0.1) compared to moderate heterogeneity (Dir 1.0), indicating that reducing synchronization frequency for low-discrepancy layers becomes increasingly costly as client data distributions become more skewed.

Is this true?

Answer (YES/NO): NO